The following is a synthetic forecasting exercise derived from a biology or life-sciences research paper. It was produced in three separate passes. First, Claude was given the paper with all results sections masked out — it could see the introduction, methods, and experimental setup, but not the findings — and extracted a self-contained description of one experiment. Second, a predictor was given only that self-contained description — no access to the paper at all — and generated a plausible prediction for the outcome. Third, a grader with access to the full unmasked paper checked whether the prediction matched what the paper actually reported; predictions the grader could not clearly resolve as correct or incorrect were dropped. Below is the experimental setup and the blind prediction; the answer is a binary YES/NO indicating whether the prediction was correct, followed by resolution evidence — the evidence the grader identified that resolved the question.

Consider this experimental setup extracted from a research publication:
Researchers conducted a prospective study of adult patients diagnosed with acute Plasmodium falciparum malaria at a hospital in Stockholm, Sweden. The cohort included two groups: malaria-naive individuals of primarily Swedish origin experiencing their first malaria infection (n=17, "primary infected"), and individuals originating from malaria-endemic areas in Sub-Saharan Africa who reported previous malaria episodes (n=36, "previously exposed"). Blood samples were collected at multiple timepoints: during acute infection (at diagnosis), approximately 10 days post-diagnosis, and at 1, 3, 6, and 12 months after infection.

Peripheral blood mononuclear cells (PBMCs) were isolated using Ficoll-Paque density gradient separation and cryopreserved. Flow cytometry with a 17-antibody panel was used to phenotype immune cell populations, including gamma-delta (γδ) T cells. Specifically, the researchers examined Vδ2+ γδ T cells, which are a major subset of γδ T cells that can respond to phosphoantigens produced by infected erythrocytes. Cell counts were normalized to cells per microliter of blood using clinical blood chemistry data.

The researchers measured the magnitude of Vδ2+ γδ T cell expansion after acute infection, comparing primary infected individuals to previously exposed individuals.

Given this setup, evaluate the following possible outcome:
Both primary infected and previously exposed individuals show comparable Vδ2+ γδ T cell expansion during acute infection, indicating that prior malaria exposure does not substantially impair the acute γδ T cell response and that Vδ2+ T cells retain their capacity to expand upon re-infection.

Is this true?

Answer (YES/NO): NO